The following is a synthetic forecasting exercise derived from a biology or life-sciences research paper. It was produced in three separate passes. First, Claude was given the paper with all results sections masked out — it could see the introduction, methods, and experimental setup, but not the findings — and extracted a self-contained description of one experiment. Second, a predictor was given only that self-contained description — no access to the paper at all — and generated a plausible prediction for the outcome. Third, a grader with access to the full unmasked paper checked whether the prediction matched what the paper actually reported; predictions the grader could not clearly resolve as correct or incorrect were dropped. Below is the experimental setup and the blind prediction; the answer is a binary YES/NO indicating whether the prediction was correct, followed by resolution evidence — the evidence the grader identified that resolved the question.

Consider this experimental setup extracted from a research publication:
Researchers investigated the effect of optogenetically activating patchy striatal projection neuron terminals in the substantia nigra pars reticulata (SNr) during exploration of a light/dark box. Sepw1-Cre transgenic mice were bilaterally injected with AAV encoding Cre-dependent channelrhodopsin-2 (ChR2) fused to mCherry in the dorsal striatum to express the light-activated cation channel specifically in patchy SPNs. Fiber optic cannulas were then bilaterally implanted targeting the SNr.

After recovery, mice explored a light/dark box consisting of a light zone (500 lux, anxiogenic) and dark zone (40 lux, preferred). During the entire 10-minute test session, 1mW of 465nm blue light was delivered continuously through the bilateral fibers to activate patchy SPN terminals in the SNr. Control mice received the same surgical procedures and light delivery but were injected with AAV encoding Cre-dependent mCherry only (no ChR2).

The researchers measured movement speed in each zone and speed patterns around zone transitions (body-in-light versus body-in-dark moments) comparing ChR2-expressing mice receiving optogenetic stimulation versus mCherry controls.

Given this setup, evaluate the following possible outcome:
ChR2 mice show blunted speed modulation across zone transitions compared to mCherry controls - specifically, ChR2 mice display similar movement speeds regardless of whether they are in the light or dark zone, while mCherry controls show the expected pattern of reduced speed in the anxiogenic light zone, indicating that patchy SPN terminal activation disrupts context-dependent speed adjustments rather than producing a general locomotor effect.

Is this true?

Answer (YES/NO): NO